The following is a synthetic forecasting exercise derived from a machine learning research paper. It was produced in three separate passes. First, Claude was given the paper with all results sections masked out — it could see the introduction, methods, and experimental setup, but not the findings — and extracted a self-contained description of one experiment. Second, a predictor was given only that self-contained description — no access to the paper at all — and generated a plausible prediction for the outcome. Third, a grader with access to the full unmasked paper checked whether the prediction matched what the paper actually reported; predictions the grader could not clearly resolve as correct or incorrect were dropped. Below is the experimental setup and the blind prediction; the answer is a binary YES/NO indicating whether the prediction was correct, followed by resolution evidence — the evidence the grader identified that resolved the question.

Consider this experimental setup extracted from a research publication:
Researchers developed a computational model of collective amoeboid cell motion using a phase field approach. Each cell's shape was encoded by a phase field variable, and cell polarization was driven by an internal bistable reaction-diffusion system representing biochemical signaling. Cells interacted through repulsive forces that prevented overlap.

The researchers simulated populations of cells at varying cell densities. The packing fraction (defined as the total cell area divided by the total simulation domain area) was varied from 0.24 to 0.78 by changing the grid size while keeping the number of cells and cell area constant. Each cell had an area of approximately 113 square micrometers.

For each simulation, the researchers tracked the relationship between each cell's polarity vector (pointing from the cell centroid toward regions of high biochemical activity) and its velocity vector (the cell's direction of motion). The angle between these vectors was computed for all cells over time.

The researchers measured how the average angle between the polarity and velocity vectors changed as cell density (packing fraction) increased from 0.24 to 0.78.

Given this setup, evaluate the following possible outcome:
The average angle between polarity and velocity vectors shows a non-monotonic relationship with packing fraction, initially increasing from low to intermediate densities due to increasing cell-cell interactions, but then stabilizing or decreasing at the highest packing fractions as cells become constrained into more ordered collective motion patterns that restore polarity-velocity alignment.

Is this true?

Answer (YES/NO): NO